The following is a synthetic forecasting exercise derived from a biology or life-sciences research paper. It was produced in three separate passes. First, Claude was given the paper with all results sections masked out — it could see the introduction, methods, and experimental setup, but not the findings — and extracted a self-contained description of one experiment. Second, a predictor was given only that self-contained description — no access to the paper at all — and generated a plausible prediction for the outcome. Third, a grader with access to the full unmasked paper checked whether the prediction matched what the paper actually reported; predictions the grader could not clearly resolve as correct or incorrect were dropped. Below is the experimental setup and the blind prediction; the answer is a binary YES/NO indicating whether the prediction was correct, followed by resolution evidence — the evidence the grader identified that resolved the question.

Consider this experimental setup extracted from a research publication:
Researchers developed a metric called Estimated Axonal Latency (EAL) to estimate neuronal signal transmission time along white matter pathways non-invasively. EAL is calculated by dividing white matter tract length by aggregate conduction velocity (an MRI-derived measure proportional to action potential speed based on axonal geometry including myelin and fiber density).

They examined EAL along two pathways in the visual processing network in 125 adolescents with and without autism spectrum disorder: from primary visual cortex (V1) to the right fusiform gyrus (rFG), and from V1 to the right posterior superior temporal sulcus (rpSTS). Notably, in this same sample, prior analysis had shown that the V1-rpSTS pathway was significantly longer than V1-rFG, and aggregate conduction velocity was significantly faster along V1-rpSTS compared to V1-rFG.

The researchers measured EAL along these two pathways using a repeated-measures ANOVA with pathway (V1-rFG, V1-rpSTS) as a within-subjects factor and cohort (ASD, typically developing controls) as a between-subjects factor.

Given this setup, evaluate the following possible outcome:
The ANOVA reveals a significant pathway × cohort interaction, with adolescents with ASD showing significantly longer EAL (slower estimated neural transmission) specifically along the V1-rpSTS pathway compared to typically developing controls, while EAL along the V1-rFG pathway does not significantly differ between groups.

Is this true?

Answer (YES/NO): NO